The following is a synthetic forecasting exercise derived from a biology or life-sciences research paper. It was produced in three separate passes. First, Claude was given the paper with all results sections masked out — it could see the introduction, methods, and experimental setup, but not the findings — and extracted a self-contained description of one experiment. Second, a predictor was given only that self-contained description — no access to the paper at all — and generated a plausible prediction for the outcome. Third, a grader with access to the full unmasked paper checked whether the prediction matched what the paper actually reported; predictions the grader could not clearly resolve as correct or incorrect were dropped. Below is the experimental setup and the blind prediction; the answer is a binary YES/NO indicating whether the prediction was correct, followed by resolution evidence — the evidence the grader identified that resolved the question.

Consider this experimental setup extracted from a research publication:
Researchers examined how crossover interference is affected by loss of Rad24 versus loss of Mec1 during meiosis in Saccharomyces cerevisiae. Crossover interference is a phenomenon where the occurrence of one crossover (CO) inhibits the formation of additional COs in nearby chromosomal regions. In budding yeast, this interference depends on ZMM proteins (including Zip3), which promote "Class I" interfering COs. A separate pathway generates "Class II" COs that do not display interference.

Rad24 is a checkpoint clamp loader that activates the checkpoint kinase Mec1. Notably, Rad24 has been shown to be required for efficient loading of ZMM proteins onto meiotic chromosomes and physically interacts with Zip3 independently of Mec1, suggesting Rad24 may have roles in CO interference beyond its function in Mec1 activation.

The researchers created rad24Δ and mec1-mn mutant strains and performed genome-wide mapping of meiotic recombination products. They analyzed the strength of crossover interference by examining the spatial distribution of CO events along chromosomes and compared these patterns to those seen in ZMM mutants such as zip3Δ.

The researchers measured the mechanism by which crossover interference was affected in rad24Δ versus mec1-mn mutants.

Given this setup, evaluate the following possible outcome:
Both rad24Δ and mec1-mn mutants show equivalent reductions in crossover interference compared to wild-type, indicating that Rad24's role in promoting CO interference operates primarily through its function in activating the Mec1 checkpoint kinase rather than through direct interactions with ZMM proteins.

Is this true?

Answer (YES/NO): NO